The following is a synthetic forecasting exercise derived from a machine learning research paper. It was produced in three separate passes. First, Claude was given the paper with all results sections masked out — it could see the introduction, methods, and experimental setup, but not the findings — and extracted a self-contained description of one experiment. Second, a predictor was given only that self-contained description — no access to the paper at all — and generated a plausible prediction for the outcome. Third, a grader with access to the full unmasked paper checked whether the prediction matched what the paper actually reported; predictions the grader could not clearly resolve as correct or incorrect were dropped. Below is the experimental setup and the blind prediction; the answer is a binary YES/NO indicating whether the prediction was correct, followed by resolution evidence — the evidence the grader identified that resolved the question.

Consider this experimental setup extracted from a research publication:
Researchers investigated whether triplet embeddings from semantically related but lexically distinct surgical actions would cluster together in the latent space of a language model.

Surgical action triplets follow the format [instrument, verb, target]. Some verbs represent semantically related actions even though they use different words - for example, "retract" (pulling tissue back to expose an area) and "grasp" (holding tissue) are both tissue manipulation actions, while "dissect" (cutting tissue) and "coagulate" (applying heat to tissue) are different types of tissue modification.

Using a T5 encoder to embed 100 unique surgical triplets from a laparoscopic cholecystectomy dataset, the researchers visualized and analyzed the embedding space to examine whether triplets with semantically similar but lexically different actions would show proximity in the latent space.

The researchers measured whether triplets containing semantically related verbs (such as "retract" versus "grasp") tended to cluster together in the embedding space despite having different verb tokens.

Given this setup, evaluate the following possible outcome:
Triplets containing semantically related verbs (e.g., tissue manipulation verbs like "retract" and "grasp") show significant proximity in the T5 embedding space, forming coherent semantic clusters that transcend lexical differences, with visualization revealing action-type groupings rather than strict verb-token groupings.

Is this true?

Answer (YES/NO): YES